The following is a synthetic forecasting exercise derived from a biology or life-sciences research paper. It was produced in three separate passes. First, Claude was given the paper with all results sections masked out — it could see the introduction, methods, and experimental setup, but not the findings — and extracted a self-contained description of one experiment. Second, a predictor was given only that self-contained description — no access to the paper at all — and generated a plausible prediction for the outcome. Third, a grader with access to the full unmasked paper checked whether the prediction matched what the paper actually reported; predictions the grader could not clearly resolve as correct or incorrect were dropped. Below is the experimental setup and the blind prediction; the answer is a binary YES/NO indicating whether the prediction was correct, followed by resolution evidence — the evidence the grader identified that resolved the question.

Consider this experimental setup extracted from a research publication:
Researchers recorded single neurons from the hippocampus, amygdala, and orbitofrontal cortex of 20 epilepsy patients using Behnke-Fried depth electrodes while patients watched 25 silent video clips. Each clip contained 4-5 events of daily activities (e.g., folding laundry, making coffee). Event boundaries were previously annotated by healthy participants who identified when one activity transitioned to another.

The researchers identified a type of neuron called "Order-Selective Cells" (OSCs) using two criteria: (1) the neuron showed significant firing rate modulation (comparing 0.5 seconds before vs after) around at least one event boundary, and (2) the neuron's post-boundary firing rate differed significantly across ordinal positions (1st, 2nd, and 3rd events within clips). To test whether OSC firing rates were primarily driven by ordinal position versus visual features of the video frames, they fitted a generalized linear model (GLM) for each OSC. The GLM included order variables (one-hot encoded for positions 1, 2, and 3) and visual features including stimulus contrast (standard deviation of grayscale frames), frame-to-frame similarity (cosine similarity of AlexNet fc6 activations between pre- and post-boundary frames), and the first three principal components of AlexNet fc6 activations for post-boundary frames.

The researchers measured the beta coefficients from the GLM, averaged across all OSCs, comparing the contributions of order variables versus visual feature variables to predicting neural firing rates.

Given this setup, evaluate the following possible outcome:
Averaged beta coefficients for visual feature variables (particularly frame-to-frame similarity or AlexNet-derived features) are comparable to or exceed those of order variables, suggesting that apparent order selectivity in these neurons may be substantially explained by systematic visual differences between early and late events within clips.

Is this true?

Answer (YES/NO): NO